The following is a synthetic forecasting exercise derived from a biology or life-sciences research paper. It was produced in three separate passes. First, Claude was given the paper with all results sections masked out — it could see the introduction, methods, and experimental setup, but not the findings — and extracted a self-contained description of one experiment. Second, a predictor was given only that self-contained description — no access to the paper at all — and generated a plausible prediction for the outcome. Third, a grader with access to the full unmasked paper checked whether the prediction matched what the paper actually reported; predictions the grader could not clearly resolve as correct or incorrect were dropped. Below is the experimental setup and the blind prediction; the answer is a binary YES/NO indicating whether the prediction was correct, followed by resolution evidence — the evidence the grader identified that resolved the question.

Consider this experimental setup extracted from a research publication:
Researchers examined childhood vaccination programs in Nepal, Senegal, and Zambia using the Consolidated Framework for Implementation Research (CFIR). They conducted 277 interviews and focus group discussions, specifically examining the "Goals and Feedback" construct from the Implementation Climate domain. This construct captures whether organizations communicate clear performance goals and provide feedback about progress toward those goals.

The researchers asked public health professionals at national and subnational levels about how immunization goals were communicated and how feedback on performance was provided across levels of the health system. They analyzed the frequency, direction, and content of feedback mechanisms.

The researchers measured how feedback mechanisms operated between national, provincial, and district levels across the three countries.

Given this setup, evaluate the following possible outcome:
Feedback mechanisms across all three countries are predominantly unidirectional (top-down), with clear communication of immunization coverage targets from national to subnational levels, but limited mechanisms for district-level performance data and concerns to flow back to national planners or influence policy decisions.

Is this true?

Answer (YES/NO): NO